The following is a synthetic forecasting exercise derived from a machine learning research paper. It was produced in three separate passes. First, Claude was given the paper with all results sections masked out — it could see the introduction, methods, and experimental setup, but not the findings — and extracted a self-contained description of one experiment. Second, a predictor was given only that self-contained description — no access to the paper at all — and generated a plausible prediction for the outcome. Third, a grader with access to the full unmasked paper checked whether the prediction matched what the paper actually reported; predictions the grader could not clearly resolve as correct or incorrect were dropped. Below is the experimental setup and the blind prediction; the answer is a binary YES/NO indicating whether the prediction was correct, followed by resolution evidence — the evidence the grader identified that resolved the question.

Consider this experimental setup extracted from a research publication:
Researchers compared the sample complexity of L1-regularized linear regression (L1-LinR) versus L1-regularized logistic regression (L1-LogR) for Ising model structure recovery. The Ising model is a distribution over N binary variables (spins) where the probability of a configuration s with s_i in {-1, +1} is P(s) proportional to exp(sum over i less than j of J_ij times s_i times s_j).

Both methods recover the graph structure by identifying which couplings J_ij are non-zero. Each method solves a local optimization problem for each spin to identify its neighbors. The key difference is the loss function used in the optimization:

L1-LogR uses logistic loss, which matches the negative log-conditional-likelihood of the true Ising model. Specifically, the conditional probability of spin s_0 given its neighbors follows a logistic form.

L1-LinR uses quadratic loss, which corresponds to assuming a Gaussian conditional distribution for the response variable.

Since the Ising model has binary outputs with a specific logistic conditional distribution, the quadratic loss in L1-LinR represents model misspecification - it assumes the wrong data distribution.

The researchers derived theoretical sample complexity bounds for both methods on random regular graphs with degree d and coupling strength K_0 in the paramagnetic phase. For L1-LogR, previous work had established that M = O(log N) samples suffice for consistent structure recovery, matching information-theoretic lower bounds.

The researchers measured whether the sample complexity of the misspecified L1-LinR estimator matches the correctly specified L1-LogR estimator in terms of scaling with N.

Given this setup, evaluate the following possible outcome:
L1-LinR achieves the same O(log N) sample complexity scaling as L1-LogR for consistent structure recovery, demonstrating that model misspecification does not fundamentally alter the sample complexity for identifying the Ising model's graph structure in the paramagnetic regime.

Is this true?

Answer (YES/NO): YES